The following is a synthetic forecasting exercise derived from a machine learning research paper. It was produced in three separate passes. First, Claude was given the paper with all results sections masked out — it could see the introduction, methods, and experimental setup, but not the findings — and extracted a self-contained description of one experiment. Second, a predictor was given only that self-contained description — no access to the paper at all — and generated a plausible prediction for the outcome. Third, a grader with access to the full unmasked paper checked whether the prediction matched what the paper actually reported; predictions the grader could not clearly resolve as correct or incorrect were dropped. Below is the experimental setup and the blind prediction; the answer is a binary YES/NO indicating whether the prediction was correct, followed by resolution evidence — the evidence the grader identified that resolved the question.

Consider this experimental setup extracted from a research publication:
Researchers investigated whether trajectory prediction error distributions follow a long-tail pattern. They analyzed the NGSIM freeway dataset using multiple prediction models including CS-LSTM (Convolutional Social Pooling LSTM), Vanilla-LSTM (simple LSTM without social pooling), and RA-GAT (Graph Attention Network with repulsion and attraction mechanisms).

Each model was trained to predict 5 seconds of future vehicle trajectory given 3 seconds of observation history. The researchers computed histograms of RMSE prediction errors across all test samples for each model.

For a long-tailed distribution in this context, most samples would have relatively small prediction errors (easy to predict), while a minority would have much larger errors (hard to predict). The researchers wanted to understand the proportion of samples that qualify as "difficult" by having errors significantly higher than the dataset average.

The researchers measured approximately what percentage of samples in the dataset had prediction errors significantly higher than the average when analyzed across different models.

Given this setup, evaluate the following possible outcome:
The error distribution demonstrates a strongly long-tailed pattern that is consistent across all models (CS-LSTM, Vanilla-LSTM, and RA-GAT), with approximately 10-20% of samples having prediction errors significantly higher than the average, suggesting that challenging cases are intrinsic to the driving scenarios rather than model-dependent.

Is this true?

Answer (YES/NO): YES